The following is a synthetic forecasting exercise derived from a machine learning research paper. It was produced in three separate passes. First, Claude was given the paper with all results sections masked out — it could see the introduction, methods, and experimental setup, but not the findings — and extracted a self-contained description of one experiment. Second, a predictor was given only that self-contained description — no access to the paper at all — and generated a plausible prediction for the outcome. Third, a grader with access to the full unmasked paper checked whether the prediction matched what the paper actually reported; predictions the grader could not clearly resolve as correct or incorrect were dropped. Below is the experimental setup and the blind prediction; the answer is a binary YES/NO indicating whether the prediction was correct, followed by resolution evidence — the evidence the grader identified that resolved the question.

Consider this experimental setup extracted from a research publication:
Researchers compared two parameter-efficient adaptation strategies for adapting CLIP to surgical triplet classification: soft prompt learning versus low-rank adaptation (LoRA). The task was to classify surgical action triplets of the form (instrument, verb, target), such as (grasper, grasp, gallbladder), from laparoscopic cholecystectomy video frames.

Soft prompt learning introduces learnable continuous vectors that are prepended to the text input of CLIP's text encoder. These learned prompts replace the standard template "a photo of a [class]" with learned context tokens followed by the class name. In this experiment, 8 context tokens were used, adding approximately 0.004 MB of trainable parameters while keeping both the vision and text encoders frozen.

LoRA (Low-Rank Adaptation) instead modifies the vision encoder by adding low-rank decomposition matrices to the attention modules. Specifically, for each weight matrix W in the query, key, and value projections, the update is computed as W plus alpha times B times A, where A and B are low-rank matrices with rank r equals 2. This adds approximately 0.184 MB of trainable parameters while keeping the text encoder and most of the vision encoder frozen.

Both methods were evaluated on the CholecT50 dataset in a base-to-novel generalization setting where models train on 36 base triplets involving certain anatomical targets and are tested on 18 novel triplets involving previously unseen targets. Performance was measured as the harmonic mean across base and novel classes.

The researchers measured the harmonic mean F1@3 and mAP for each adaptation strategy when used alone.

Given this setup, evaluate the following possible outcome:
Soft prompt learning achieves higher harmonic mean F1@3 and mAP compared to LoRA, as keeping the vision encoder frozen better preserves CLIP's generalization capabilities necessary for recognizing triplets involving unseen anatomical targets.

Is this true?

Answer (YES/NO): NO